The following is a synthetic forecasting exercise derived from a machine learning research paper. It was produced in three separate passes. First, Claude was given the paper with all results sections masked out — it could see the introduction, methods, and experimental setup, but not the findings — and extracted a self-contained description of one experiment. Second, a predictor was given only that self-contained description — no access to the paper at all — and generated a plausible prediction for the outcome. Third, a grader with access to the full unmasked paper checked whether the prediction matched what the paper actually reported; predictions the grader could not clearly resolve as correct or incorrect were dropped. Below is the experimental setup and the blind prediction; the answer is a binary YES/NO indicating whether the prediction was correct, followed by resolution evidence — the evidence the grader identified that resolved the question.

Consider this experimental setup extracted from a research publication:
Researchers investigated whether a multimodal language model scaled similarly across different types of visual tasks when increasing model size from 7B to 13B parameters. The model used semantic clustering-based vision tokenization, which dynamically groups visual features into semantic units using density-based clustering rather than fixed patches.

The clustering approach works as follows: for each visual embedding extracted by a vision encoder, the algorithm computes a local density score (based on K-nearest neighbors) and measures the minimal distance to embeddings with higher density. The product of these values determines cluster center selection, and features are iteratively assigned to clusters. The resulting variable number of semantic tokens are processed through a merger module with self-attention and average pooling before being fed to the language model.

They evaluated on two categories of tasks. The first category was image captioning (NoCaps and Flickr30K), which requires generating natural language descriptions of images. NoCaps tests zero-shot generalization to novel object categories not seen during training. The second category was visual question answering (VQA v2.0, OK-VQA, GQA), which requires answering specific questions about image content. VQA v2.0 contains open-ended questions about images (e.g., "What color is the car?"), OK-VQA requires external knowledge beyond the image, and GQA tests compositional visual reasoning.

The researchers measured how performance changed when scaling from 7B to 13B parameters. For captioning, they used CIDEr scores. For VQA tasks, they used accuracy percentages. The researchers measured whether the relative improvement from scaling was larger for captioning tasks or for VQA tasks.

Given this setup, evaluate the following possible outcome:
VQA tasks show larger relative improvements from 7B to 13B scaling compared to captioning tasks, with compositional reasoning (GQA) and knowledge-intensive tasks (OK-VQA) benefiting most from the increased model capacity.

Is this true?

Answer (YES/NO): NO